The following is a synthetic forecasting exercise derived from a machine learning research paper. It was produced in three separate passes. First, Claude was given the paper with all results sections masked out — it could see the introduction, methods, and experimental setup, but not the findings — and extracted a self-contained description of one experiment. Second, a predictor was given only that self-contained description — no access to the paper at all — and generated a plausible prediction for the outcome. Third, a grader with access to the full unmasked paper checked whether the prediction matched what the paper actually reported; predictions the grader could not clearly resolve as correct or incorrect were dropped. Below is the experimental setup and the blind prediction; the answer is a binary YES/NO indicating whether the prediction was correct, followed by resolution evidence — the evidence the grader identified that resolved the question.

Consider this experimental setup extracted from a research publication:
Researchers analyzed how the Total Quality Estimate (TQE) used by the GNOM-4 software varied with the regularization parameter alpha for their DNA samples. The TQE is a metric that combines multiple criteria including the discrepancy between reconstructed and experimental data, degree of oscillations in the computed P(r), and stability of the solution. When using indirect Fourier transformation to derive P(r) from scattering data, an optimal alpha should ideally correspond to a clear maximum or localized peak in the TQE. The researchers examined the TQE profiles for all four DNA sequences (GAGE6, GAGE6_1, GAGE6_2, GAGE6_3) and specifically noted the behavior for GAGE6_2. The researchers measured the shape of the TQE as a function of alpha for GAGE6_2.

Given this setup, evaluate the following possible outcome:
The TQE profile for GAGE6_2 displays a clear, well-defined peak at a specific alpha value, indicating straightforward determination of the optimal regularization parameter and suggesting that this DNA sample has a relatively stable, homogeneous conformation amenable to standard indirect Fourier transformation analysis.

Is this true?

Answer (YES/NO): NO